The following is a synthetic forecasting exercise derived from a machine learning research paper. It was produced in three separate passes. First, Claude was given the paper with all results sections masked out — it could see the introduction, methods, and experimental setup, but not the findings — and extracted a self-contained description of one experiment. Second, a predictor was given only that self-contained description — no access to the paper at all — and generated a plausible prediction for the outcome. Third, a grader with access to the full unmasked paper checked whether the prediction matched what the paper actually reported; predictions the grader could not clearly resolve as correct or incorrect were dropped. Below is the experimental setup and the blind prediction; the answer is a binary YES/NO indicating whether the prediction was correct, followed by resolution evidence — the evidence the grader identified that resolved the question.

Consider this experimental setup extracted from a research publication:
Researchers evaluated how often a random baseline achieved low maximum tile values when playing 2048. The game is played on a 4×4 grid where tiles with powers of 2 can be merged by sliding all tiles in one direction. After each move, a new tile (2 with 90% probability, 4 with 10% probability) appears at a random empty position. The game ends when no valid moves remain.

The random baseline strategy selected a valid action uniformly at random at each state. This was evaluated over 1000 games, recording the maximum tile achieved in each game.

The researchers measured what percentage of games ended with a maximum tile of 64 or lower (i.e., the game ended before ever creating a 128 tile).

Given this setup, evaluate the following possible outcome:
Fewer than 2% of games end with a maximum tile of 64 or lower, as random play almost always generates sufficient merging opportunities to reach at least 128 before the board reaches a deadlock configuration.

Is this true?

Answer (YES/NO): NO